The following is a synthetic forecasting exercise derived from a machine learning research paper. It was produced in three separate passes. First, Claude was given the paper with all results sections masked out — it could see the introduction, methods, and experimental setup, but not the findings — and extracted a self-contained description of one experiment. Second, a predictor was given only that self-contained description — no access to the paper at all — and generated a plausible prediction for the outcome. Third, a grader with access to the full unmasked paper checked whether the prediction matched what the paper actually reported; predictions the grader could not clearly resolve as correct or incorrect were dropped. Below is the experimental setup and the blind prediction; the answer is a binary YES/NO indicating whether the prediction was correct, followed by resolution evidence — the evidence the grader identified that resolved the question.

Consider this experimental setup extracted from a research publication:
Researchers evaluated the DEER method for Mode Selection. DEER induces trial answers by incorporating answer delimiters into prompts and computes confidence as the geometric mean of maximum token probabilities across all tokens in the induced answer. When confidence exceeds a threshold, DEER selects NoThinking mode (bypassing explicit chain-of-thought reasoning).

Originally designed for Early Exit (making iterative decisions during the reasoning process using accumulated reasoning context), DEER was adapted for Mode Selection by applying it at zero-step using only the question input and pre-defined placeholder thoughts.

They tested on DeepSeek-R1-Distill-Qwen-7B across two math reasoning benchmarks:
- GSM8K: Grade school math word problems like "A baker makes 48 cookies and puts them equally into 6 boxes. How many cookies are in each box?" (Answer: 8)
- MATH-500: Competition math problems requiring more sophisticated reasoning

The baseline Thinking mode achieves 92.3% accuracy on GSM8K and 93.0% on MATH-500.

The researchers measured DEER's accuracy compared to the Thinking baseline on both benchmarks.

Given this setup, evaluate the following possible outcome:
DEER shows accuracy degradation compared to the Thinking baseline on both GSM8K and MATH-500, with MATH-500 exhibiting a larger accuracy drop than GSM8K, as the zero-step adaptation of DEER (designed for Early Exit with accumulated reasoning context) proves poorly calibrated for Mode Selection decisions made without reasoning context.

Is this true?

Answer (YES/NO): NO